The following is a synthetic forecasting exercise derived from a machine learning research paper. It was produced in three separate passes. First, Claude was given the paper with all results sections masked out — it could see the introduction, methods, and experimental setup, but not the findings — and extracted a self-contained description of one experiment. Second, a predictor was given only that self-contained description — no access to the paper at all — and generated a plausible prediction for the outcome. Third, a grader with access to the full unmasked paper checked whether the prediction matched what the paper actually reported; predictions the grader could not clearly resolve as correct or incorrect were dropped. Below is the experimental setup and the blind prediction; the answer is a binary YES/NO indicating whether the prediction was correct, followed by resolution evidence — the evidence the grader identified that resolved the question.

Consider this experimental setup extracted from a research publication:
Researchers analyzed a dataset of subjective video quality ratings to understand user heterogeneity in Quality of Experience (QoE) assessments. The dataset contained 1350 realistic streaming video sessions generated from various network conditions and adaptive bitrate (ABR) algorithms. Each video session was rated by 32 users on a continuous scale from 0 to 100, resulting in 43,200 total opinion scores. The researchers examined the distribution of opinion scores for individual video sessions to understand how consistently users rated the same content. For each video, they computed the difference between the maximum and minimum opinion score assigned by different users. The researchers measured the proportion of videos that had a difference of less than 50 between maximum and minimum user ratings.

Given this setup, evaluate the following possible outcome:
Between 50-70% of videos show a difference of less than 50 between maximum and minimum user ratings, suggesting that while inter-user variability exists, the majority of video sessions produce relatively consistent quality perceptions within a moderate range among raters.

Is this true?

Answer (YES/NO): NO